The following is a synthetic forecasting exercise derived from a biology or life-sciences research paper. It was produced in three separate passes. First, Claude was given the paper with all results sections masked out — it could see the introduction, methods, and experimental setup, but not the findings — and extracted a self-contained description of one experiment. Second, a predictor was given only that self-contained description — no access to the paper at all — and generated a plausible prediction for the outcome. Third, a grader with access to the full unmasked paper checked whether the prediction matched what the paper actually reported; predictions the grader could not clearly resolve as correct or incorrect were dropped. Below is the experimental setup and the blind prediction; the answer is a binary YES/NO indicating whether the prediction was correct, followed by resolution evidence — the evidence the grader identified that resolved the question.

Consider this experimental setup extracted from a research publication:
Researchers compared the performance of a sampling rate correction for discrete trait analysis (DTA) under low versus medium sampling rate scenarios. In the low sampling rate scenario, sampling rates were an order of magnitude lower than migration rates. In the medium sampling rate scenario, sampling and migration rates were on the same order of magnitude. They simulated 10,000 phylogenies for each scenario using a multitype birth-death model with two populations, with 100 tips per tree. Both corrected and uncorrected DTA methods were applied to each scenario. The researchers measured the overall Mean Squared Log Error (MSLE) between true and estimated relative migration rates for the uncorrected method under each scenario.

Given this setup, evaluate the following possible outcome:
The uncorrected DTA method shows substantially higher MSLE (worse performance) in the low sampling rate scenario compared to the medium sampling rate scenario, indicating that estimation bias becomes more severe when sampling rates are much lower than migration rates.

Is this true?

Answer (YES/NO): YES